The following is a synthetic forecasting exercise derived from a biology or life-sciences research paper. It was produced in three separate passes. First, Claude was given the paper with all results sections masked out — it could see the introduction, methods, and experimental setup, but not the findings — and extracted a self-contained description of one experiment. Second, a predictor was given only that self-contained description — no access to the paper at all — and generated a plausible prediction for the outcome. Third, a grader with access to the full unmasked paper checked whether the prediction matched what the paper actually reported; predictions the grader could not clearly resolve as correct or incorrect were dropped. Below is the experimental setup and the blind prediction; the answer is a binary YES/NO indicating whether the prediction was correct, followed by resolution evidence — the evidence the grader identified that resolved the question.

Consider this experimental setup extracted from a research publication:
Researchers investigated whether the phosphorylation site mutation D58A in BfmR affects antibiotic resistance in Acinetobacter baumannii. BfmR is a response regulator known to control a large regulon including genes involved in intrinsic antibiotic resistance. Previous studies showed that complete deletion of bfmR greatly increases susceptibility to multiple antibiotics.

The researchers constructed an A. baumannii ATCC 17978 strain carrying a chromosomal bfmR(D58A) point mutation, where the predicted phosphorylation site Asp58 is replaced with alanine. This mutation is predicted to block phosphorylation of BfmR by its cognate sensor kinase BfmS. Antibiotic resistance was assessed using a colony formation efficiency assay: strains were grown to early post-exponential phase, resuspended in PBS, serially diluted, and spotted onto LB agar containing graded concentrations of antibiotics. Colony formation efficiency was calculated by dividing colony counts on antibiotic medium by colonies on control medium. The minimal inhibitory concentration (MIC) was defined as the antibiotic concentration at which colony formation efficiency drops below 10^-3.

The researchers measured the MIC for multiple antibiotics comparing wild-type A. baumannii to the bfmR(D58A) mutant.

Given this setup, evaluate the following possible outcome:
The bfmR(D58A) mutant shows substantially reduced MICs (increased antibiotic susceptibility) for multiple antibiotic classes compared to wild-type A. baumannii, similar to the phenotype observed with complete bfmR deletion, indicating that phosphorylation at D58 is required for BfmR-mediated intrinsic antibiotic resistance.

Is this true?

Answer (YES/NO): YES